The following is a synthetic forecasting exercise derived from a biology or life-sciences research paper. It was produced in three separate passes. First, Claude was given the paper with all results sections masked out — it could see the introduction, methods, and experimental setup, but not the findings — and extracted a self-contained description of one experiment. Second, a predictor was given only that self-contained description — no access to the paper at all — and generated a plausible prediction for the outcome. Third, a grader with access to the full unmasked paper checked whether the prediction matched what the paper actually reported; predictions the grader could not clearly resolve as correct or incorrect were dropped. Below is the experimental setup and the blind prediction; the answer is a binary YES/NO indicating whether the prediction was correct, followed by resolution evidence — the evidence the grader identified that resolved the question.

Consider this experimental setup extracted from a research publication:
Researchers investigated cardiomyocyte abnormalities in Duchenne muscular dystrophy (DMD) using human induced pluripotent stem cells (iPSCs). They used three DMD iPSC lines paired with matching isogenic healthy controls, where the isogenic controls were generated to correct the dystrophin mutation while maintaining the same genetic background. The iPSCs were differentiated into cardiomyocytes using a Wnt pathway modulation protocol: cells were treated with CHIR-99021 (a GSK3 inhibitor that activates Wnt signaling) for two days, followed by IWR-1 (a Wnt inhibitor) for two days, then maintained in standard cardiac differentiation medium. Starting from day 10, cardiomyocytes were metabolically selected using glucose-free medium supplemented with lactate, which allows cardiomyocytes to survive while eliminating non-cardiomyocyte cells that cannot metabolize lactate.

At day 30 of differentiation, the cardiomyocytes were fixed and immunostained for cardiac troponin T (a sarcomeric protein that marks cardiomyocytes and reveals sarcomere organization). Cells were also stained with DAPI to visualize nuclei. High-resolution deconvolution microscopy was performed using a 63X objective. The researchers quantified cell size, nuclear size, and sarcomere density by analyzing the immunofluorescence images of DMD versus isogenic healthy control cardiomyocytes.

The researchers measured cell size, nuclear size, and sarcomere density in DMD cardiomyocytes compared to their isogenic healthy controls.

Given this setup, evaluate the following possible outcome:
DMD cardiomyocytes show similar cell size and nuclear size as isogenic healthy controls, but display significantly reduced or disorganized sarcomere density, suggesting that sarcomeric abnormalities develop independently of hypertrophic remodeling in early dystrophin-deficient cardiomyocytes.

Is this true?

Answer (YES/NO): NO